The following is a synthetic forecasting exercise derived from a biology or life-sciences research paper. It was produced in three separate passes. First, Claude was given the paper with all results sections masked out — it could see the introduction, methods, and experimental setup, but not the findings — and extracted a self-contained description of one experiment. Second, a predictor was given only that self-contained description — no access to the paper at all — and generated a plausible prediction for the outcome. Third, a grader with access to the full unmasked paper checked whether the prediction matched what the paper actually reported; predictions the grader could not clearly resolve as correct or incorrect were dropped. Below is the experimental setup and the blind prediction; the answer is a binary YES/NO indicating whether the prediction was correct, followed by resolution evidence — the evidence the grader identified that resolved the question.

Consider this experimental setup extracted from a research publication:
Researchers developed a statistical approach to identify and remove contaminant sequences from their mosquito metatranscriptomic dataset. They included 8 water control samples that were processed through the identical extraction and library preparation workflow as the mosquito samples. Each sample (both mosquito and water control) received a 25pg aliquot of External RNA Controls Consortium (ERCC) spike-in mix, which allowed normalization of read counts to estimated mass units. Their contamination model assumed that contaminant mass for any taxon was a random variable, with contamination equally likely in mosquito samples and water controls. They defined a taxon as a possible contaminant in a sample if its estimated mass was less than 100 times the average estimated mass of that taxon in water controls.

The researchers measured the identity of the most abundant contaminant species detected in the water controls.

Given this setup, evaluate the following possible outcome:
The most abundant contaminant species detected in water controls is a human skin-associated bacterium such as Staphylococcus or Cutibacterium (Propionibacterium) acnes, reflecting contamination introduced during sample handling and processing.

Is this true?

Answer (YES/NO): NO